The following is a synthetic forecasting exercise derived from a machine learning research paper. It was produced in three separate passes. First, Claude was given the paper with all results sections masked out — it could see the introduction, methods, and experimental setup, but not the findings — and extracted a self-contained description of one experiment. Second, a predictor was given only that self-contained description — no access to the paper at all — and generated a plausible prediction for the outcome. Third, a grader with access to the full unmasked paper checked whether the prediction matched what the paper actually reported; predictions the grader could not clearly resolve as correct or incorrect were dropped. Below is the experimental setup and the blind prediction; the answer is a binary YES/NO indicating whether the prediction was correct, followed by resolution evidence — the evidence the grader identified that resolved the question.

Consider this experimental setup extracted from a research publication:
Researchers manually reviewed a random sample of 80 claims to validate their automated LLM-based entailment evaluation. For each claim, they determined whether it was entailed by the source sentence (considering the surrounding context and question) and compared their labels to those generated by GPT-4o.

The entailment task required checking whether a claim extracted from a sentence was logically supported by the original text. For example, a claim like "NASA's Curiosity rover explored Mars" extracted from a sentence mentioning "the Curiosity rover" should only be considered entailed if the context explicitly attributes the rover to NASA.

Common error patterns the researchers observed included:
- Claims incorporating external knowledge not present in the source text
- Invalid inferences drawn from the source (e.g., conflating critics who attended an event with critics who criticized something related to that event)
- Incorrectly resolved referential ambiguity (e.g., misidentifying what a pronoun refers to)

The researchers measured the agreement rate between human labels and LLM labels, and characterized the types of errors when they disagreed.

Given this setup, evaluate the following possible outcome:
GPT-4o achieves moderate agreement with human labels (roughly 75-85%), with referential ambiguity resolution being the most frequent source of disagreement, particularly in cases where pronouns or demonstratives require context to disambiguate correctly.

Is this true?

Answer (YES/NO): NO